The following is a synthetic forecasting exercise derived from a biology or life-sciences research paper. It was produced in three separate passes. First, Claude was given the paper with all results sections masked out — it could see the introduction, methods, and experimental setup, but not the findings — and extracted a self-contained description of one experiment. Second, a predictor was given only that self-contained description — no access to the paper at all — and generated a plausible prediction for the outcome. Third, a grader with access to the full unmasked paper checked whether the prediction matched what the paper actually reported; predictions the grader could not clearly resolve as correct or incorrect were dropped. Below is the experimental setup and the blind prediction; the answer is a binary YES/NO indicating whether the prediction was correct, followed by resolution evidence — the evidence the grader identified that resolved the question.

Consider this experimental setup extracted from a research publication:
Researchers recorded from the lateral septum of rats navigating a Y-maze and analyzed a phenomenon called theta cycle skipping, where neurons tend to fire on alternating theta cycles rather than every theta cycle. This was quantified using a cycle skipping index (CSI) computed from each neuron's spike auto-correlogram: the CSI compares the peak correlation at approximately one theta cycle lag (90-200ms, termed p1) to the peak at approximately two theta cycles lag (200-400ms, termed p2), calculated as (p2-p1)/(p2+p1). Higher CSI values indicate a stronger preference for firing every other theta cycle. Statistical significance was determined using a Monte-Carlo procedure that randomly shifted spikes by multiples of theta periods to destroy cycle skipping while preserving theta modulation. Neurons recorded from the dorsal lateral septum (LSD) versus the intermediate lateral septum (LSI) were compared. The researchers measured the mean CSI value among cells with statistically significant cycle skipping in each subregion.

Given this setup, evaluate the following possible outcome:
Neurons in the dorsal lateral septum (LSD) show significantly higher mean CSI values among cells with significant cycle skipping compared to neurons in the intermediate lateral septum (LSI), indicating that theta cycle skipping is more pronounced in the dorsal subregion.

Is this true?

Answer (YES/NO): YES